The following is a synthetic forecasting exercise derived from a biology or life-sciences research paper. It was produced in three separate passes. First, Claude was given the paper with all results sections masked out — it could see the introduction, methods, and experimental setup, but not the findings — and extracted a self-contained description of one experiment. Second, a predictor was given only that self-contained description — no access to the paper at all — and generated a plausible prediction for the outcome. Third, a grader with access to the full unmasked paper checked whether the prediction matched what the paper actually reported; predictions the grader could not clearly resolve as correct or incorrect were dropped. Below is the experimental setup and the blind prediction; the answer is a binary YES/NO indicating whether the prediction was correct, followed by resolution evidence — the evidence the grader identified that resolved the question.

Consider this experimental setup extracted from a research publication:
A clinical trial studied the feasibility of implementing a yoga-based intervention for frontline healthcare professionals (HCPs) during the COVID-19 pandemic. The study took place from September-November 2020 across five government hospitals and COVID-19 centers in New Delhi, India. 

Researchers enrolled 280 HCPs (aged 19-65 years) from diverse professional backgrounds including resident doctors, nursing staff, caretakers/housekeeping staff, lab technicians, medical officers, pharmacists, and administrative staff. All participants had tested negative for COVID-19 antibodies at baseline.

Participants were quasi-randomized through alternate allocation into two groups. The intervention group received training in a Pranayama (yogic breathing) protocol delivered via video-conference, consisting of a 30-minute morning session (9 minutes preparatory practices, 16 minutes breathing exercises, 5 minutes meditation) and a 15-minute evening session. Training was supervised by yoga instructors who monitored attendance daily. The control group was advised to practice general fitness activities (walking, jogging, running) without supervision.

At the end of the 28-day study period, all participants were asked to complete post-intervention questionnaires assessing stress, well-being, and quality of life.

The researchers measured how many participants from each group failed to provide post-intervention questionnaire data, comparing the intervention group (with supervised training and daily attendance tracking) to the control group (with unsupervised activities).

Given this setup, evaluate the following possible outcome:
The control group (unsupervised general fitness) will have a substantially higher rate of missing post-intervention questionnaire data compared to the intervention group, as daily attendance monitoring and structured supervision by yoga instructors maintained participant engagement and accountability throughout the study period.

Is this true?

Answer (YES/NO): YES